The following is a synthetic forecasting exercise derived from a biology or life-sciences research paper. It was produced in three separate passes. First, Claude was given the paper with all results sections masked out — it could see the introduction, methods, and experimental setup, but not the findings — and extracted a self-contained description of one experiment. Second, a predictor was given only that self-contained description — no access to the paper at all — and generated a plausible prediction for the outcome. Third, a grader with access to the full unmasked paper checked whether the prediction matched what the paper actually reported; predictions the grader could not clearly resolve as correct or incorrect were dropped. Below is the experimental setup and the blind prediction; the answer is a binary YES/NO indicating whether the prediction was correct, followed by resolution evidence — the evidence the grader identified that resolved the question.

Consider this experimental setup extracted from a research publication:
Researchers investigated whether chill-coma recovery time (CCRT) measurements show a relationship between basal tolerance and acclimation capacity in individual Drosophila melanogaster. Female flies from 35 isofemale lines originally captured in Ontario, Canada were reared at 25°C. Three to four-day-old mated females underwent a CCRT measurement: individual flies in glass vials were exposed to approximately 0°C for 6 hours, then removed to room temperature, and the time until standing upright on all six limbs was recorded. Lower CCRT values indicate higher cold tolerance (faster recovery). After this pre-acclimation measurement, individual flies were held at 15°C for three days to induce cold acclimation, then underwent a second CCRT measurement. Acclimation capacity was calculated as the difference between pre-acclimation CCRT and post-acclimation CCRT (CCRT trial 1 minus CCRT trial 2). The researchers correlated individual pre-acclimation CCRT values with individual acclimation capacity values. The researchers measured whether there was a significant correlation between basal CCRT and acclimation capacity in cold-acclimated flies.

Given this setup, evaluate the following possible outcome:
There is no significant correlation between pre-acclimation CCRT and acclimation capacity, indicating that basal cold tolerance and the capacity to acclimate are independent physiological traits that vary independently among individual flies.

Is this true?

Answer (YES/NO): NO